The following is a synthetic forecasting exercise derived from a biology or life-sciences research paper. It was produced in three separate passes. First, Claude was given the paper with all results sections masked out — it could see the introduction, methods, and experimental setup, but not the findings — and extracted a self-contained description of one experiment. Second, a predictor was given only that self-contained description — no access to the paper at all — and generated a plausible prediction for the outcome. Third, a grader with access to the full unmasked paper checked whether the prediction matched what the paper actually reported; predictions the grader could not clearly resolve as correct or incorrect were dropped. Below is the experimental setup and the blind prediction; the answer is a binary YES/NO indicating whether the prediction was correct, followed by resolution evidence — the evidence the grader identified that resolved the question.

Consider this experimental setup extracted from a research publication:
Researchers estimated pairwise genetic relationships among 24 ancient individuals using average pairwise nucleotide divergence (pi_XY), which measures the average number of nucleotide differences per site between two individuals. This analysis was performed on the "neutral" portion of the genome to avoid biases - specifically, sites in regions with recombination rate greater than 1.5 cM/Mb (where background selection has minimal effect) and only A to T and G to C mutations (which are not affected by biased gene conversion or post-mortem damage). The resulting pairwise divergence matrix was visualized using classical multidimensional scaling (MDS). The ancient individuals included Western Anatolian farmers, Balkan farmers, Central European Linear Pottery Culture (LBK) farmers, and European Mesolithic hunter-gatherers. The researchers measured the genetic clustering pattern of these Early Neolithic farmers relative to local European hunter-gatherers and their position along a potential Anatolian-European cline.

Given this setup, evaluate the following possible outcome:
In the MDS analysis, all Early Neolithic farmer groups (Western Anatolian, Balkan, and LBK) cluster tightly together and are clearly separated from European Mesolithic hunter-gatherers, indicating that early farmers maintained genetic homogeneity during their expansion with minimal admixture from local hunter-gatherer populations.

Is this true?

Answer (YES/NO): NO